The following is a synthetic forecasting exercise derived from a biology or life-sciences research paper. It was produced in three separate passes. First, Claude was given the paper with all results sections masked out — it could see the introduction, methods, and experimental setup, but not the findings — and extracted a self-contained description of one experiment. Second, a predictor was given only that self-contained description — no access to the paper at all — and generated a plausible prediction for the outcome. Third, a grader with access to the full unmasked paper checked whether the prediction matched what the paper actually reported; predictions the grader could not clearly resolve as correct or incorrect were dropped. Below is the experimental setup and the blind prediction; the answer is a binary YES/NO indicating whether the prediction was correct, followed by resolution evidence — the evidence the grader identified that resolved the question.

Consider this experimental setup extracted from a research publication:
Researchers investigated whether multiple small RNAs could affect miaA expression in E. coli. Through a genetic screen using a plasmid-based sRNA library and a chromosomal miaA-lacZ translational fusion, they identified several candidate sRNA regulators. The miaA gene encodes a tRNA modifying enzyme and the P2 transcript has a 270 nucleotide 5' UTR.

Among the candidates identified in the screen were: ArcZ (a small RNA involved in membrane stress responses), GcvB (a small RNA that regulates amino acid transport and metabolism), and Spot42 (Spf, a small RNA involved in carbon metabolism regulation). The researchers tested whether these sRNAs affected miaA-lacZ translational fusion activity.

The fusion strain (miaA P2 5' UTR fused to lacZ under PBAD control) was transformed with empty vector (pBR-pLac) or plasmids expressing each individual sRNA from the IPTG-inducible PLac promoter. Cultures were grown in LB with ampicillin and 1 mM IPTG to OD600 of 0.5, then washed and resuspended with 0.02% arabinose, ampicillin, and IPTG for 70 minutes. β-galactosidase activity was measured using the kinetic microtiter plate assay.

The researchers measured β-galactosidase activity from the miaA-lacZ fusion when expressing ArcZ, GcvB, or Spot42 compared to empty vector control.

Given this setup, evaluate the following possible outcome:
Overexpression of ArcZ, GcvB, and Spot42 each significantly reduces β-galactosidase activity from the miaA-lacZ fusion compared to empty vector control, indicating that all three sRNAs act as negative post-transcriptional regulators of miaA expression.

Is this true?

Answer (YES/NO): NO